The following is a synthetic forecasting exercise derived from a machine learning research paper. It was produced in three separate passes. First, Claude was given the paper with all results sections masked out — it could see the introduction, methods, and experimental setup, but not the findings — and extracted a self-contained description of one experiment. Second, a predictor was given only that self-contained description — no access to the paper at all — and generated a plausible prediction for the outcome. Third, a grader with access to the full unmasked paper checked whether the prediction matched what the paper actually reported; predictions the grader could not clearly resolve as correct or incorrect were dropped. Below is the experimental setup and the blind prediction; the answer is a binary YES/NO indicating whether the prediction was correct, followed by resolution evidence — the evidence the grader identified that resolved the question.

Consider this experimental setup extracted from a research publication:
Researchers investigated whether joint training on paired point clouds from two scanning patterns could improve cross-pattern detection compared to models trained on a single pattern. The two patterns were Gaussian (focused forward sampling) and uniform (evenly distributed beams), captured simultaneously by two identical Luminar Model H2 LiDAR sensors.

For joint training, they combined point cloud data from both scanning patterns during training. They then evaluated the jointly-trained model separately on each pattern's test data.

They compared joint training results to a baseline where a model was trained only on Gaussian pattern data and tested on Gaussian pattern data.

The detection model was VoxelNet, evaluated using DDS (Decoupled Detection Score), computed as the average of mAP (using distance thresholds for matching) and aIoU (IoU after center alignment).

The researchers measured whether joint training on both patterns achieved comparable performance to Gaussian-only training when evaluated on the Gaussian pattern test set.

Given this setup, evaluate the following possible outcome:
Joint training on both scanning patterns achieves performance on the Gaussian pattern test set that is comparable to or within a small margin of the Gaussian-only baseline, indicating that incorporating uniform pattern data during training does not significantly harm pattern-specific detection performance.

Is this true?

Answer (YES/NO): NO